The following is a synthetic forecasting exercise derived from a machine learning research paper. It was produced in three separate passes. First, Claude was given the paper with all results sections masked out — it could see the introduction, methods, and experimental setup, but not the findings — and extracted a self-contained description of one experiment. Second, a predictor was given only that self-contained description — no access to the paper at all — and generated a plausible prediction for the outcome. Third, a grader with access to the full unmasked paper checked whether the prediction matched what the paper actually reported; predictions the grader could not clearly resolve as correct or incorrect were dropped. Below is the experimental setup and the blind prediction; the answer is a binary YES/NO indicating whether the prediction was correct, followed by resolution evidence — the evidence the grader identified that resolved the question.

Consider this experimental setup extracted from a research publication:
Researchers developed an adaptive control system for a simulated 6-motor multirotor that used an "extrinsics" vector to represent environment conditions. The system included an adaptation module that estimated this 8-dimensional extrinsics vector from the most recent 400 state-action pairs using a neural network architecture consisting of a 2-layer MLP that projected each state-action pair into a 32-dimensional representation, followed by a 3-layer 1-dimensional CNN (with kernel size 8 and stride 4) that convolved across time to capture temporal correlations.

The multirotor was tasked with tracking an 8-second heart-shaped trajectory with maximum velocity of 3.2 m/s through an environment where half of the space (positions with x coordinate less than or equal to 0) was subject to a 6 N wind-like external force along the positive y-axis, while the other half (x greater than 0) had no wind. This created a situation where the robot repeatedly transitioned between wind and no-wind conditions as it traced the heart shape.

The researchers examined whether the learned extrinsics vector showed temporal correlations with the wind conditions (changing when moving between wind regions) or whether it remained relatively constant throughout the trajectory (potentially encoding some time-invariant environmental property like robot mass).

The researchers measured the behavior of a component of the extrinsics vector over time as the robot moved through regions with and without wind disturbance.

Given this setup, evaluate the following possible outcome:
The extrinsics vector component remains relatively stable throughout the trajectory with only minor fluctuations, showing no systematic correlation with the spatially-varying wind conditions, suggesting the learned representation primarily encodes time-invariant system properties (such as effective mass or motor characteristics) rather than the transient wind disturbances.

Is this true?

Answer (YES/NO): NO